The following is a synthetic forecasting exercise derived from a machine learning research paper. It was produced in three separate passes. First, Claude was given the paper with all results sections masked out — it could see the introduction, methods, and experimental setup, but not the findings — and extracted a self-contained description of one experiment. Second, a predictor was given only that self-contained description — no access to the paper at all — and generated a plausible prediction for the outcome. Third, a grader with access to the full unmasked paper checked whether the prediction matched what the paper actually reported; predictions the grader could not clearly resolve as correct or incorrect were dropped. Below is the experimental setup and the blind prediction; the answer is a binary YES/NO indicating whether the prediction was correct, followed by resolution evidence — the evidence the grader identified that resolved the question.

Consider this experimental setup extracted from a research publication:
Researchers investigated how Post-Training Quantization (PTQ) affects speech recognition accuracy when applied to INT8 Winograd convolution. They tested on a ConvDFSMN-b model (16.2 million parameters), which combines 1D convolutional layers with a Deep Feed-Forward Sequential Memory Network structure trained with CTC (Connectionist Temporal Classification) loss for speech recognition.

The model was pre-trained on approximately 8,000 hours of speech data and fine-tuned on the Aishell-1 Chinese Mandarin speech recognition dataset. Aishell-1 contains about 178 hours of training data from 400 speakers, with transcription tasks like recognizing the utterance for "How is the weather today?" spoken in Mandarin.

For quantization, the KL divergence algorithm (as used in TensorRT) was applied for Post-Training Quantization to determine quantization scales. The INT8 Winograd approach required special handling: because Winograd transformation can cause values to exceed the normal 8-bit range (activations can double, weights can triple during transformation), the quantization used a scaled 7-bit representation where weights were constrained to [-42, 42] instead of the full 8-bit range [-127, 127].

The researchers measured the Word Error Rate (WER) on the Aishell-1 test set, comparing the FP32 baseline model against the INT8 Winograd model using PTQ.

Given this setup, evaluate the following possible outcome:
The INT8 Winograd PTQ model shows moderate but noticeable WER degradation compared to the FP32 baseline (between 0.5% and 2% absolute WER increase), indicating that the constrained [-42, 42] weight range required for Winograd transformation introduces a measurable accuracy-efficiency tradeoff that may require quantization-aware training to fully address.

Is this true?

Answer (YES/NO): NO